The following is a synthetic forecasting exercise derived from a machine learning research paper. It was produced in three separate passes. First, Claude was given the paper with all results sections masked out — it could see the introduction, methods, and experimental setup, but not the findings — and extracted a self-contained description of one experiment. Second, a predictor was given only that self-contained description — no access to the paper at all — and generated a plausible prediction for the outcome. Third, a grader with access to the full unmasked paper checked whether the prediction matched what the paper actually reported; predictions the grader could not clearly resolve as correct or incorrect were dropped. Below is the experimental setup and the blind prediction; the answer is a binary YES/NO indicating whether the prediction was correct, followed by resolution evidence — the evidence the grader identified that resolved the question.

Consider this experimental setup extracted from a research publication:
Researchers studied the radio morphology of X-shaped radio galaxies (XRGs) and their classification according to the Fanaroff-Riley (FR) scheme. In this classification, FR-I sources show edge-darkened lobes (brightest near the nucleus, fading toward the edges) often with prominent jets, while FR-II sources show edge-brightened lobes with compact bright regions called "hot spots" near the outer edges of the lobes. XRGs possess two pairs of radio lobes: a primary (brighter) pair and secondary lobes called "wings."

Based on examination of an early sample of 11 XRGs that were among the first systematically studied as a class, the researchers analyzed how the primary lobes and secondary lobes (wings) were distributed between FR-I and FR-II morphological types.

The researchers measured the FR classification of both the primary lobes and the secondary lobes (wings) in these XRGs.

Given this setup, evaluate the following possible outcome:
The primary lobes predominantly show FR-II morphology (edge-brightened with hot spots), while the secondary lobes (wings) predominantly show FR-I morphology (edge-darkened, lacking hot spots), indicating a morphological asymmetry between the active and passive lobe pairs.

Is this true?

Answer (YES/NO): YES